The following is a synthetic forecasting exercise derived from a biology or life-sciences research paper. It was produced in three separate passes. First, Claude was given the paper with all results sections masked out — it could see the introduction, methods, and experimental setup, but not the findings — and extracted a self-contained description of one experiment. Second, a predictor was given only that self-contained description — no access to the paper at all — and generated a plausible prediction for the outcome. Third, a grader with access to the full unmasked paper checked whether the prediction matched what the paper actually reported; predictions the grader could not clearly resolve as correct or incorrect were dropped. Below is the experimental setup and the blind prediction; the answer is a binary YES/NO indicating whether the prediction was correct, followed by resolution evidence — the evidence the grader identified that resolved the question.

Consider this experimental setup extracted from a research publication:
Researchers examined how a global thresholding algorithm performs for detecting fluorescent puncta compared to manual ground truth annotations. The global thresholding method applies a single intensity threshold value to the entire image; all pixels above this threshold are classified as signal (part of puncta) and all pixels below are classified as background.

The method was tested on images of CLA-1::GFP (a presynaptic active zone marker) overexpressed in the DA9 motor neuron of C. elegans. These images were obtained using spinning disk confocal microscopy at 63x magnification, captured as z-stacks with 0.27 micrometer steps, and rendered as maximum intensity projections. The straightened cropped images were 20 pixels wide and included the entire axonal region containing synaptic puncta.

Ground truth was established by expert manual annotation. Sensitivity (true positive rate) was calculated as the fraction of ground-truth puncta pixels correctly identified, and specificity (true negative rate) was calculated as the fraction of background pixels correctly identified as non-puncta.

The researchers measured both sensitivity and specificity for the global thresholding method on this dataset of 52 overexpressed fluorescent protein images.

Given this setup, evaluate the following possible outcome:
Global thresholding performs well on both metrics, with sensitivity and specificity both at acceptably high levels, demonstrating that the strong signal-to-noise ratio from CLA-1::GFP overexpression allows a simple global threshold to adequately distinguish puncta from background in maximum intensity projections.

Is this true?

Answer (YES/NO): YES